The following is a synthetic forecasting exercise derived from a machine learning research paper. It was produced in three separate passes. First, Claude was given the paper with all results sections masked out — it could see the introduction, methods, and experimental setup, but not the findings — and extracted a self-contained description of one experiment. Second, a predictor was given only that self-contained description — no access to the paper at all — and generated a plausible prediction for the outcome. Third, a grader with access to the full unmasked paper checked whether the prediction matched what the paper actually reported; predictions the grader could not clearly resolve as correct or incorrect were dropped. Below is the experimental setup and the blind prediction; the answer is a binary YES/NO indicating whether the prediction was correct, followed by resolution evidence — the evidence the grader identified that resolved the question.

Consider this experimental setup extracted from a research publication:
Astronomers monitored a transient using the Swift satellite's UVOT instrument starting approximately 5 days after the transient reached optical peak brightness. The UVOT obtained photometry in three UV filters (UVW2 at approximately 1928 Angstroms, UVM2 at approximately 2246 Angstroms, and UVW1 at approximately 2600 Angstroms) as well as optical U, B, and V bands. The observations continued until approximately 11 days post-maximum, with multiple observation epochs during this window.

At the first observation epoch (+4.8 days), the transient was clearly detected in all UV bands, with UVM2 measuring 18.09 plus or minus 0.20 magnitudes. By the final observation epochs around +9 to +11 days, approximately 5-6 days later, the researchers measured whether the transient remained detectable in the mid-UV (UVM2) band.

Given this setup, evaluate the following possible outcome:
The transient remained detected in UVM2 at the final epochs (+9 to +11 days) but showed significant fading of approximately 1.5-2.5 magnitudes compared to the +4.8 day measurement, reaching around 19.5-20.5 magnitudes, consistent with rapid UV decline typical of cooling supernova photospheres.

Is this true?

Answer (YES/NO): NO